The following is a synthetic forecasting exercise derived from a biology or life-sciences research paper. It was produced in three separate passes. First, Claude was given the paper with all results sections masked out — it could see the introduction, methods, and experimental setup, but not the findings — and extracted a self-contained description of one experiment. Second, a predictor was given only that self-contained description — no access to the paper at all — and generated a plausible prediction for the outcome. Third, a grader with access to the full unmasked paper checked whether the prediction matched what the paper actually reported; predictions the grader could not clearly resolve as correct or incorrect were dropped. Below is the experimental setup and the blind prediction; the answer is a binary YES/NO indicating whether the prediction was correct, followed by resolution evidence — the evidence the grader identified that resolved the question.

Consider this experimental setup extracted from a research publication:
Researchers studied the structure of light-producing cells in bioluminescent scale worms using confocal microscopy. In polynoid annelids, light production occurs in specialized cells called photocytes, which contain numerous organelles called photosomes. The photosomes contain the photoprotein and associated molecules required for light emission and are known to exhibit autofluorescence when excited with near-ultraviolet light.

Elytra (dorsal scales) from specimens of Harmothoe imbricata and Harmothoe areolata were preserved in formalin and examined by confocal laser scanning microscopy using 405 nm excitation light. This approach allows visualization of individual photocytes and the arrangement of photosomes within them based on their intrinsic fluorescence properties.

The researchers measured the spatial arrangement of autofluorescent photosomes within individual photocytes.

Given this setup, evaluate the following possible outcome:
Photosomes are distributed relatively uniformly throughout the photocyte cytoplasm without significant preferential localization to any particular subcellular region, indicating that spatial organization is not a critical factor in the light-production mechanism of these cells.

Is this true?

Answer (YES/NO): NO